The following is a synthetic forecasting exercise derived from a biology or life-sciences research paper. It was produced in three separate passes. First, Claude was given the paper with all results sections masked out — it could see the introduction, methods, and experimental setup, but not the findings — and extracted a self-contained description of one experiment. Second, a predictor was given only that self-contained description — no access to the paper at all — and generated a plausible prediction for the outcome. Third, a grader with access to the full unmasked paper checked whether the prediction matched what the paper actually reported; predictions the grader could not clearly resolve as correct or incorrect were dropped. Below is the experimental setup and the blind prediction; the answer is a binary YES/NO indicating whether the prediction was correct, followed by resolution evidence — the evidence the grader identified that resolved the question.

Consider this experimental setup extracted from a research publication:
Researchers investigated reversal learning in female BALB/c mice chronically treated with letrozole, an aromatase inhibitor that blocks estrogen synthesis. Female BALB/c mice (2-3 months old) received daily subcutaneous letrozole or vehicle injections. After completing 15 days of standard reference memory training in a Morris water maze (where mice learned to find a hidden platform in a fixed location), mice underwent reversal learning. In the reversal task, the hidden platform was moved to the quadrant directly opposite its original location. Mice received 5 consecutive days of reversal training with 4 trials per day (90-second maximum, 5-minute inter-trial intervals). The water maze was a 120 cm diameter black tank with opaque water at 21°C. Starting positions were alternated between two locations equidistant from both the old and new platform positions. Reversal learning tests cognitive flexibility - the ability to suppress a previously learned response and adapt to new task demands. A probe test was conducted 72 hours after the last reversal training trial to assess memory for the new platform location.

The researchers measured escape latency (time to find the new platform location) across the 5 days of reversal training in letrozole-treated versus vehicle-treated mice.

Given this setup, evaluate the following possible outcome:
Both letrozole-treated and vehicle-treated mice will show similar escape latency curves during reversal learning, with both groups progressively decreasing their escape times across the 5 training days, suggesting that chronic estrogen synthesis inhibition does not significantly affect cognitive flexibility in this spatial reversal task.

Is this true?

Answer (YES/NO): YES